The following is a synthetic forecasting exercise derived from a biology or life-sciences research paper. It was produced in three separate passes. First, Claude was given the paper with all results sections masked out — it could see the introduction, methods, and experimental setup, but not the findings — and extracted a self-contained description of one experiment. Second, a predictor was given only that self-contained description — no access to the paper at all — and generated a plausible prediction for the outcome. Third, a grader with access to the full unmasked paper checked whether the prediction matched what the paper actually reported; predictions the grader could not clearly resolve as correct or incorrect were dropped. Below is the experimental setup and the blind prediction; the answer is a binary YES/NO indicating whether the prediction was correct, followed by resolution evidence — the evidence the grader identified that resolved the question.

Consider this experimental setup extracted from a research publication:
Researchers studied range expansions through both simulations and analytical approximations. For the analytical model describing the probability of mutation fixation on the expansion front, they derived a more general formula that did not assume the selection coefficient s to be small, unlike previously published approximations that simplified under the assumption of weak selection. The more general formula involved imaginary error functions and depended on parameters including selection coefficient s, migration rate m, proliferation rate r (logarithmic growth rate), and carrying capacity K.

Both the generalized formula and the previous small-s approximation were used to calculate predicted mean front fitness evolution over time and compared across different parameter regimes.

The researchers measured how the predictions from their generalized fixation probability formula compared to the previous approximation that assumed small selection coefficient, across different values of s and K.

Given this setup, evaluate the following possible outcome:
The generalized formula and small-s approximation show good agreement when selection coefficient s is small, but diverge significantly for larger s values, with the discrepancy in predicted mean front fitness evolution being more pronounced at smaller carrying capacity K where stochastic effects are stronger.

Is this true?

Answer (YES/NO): YES